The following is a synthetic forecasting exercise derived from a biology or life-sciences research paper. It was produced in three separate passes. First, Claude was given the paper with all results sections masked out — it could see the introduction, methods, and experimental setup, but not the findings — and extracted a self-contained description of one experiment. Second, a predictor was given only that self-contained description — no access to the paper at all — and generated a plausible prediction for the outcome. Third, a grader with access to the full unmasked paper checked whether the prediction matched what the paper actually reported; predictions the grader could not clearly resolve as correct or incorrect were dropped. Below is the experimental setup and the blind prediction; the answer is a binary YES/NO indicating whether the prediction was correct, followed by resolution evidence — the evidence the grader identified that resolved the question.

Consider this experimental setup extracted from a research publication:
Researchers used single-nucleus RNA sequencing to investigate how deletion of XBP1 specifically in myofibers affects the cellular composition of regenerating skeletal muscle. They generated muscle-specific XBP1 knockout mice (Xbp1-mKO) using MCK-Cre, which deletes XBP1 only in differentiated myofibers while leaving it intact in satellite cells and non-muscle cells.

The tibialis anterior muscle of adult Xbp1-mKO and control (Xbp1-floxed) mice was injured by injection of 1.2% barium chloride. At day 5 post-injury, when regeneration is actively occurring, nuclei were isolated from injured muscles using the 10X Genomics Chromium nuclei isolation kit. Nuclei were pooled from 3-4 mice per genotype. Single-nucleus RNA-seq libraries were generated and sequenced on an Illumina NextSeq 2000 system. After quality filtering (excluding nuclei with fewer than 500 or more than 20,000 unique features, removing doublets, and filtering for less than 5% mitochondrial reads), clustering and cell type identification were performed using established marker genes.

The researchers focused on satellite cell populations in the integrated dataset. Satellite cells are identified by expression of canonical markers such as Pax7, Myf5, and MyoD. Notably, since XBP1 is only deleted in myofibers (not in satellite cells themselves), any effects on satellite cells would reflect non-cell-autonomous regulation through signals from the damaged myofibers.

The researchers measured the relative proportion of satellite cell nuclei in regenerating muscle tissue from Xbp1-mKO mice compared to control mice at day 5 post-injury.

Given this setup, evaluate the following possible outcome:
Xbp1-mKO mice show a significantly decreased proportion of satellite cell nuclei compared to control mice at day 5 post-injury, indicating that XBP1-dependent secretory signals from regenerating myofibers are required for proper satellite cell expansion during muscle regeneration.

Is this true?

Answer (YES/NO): YES